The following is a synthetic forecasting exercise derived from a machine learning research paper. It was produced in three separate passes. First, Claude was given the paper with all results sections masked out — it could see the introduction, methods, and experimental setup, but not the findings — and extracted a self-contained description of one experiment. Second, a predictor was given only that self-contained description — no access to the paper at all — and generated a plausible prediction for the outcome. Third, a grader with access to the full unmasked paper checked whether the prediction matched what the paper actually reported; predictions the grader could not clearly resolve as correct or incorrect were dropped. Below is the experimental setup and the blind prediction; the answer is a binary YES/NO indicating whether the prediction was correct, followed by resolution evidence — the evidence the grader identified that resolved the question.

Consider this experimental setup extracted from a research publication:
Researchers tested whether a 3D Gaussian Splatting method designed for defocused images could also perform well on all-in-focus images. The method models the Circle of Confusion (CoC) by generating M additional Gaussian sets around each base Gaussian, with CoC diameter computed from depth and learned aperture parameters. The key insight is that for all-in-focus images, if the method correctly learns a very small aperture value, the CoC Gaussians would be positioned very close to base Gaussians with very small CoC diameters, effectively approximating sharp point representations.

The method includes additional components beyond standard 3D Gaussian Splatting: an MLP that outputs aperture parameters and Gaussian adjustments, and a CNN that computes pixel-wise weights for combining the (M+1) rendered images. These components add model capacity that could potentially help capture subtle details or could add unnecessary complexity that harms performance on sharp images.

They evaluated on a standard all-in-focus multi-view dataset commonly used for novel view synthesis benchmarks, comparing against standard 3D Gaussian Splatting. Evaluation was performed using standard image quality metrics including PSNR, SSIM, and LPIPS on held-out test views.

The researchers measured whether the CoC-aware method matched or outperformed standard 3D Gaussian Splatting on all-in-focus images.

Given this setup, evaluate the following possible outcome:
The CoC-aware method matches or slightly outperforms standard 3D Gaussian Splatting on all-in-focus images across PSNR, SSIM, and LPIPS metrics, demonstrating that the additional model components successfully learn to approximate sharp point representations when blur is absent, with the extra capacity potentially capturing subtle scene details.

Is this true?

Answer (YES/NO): YES